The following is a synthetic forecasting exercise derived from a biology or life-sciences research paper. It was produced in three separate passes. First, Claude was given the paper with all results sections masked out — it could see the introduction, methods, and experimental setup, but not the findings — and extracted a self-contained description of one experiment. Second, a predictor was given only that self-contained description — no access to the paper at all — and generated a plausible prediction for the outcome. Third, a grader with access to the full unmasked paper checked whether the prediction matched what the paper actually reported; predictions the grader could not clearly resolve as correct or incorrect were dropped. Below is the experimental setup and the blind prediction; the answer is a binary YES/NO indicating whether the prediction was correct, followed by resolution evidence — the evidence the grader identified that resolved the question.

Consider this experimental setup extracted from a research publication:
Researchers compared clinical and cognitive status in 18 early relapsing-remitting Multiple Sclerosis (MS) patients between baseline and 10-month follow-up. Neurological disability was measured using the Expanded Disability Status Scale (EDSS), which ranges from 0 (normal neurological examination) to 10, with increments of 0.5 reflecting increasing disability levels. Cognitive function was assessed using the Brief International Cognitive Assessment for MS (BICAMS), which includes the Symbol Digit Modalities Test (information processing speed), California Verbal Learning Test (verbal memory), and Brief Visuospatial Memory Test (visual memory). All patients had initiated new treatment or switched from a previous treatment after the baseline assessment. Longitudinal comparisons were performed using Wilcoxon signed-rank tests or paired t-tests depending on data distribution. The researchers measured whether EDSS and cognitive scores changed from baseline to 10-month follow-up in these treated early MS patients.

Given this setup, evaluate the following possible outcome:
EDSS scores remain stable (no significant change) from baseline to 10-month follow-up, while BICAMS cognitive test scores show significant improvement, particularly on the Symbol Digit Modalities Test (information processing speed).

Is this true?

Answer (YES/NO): NO